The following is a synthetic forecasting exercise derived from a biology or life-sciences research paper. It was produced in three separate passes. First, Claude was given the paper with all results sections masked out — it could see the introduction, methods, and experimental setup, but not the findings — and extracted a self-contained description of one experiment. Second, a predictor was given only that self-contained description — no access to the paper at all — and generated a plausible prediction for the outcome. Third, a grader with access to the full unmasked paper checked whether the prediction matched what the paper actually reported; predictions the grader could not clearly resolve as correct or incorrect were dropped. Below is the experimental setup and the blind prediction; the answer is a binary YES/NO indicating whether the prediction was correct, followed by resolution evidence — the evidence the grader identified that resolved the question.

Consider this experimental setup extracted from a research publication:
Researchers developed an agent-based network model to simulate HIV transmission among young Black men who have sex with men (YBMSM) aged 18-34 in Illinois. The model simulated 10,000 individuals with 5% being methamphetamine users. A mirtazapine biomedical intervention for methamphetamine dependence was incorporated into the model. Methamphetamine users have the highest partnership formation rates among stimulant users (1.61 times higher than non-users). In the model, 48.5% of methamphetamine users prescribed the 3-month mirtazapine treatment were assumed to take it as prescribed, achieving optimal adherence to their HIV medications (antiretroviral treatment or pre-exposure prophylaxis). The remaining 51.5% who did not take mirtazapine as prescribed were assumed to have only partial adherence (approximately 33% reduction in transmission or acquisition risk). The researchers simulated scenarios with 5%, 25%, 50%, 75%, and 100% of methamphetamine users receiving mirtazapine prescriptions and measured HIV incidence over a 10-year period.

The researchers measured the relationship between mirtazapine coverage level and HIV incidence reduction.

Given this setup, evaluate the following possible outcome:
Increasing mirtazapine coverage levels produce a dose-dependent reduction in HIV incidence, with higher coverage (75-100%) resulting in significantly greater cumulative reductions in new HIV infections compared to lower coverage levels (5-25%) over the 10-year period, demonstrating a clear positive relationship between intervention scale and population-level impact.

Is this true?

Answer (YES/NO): YES